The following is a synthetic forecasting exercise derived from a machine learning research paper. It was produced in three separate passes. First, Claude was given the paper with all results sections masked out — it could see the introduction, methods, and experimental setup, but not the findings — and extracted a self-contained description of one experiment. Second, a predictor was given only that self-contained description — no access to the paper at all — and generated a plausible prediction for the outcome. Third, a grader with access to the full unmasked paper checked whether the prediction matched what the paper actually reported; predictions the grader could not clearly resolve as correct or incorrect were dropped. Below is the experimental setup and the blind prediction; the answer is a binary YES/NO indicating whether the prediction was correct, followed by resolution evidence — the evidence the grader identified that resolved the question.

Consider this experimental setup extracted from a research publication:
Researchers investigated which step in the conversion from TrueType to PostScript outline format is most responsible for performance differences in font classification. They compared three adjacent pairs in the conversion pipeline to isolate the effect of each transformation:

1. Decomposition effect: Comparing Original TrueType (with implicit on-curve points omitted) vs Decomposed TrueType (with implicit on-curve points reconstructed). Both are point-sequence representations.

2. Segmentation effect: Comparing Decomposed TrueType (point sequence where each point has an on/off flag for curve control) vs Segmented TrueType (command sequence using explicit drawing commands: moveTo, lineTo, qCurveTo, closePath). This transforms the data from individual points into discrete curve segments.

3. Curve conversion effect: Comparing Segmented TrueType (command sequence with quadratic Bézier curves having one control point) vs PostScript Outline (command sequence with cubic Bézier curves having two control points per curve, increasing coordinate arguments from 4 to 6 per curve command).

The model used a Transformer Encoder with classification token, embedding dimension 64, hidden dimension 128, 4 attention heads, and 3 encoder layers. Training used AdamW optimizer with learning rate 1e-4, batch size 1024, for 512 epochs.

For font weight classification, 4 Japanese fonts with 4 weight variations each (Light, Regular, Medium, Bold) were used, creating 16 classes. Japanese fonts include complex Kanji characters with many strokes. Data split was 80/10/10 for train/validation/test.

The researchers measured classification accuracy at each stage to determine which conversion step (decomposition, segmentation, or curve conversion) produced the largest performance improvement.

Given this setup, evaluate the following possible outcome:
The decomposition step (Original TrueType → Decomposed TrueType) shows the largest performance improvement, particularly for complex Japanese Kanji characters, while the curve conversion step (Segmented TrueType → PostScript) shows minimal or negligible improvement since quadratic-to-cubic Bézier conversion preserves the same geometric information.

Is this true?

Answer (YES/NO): NO